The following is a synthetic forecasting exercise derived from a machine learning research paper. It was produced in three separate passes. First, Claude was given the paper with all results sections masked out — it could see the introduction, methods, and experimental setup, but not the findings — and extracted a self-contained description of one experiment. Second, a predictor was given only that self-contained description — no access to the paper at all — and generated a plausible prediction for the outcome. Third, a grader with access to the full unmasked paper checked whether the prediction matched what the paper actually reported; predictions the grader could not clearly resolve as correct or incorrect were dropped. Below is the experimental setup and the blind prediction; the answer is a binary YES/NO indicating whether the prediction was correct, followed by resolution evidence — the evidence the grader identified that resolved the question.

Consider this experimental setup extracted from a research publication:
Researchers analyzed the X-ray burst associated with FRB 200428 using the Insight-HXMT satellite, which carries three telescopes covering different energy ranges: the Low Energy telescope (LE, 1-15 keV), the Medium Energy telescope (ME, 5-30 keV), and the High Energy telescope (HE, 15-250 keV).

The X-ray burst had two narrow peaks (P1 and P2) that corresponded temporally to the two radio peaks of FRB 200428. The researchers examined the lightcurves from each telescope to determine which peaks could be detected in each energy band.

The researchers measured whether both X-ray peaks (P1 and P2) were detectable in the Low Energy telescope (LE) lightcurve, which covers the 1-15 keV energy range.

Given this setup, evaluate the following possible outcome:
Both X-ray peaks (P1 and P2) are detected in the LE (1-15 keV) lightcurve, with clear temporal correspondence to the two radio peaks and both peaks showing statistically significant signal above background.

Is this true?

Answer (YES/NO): NO